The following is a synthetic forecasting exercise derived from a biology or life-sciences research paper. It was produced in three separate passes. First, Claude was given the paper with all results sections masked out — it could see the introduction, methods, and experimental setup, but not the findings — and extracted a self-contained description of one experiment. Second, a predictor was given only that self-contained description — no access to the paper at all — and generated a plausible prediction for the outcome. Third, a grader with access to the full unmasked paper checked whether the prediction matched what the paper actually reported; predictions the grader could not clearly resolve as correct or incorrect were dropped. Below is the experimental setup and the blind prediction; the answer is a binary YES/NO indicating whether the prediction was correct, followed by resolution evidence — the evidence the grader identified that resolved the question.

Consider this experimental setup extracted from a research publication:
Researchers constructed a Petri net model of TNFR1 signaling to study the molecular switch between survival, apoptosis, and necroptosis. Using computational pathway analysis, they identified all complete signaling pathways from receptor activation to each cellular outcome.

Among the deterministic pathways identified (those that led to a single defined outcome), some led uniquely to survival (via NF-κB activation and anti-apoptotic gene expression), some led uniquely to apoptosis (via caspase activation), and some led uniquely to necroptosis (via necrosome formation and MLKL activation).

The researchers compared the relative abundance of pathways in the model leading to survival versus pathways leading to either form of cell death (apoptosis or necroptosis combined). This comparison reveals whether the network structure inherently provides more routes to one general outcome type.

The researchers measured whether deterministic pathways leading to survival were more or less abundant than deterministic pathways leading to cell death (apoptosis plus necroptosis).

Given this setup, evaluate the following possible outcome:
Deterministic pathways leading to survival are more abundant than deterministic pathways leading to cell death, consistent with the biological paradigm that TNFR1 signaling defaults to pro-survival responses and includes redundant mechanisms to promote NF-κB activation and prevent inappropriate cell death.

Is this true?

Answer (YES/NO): YES